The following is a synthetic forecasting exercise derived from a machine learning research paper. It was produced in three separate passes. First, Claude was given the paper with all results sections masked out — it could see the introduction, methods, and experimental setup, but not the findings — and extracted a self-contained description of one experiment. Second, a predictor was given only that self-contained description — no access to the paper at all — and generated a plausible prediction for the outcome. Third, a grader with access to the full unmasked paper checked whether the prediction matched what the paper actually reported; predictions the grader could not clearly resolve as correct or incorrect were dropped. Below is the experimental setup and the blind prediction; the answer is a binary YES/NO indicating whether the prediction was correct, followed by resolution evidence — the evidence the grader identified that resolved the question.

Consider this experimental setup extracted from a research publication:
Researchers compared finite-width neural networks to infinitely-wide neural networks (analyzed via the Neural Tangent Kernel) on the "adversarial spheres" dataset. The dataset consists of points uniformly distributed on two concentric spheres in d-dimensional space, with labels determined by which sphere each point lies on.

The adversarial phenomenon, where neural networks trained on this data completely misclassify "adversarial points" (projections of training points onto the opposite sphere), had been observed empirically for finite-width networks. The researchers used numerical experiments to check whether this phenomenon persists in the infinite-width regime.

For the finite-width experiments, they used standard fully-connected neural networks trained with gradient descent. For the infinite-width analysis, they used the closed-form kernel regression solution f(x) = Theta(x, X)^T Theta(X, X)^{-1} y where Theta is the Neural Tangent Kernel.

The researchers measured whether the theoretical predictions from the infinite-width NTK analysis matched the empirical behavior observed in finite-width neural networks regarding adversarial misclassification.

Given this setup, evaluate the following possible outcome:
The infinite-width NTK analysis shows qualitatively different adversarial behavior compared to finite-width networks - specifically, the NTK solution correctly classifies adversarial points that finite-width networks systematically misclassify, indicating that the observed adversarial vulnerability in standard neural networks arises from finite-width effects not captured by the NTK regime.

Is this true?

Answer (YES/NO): NO